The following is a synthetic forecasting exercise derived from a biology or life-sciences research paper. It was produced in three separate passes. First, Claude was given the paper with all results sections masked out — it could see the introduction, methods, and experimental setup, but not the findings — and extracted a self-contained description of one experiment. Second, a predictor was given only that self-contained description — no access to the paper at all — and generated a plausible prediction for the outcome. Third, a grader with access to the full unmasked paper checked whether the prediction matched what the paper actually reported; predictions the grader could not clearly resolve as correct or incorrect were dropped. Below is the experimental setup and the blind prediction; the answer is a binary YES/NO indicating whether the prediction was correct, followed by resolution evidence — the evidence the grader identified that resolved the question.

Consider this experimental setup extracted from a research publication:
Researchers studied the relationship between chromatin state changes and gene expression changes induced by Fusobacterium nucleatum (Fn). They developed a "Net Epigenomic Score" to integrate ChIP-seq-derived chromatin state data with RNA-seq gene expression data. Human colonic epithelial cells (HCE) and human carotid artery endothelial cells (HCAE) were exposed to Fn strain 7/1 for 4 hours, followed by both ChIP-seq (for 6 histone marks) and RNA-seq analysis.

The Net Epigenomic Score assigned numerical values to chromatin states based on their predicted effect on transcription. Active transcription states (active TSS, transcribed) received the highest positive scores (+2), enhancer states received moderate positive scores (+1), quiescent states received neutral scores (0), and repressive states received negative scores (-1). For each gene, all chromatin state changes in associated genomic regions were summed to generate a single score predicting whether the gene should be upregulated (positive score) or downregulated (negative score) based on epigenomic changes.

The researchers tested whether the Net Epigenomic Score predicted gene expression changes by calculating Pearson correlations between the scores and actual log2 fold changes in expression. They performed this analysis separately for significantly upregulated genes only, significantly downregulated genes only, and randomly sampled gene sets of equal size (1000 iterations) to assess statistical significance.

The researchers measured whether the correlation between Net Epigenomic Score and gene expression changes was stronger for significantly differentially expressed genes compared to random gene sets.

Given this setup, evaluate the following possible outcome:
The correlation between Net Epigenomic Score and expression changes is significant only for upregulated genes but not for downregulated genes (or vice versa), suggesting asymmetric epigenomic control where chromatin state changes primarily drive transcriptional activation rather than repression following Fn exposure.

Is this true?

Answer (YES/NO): NO